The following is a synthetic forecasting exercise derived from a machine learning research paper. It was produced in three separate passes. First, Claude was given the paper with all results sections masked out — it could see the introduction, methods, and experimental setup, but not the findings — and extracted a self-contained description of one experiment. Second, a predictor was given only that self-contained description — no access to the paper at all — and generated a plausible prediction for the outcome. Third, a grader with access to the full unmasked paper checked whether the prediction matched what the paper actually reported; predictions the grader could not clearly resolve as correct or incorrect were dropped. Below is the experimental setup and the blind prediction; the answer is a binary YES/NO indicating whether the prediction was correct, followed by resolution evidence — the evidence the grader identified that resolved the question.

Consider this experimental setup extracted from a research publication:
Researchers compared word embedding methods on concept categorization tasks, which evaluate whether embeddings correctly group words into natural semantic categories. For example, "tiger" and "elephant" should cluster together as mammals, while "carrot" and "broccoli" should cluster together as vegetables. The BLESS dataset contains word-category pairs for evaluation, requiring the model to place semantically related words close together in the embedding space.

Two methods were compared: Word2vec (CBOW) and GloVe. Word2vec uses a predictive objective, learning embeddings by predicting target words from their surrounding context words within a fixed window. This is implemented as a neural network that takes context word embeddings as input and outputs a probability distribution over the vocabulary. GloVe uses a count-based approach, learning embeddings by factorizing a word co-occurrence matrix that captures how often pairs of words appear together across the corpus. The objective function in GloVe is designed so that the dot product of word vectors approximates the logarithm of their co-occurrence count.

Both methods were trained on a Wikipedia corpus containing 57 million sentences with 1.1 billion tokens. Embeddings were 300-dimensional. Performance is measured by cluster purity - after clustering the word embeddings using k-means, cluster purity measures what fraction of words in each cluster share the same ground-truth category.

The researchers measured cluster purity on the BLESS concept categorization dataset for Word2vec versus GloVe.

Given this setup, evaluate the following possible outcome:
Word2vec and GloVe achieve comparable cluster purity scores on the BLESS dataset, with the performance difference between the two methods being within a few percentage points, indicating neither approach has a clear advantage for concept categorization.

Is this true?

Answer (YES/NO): NO